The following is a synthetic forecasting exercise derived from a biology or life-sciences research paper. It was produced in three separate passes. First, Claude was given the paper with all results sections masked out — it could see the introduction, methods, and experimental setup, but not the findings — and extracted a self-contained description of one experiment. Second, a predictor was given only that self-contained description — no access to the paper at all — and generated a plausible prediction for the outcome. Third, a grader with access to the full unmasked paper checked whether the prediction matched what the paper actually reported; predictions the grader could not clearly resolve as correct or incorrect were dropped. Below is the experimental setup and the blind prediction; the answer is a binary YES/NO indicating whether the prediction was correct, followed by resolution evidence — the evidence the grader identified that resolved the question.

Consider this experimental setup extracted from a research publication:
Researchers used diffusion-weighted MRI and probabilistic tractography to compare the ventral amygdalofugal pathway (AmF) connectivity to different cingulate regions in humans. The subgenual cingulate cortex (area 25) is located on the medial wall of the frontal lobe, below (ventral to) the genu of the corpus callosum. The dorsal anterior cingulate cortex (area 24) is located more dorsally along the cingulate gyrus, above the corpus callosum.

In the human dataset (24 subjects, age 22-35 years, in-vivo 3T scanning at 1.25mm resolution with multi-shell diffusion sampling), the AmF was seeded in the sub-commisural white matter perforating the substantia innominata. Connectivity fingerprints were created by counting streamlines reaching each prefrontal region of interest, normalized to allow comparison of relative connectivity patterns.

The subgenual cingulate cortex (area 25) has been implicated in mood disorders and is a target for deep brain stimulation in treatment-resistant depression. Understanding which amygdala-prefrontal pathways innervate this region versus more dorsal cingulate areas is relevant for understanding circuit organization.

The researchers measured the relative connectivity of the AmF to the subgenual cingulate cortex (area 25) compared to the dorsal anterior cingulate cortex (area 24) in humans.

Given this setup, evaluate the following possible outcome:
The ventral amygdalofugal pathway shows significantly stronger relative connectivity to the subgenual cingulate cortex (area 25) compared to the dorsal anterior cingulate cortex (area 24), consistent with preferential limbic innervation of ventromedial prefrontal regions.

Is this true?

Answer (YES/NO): YES